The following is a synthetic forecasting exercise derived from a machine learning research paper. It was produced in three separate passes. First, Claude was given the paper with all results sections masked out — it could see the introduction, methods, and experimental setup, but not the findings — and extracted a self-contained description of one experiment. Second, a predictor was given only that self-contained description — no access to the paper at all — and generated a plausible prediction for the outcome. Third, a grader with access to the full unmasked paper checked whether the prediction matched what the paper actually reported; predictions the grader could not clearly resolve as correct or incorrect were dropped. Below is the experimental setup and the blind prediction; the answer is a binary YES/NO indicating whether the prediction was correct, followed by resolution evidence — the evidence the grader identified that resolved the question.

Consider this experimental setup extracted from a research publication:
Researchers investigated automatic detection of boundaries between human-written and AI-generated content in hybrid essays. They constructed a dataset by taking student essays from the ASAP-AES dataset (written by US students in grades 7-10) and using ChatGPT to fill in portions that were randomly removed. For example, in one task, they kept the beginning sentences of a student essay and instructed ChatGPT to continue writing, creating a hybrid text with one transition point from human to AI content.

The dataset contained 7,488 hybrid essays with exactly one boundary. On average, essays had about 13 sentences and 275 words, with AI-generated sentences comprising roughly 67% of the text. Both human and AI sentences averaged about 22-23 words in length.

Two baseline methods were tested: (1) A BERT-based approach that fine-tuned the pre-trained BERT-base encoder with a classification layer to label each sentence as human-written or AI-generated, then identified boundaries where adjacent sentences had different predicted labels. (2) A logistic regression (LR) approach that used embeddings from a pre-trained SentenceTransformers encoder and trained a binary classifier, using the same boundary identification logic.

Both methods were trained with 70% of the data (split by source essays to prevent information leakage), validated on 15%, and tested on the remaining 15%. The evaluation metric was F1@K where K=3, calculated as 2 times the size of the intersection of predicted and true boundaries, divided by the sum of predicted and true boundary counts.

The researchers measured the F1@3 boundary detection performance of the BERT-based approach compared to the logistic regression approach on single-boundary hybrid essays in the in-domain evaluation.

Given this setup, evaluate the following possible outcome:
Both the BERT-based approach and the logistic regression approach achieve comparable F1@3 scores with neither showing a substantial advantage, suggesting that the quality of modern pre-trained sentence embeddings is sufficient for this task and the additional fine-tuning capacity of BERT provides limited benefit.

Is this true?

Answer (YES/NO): NO